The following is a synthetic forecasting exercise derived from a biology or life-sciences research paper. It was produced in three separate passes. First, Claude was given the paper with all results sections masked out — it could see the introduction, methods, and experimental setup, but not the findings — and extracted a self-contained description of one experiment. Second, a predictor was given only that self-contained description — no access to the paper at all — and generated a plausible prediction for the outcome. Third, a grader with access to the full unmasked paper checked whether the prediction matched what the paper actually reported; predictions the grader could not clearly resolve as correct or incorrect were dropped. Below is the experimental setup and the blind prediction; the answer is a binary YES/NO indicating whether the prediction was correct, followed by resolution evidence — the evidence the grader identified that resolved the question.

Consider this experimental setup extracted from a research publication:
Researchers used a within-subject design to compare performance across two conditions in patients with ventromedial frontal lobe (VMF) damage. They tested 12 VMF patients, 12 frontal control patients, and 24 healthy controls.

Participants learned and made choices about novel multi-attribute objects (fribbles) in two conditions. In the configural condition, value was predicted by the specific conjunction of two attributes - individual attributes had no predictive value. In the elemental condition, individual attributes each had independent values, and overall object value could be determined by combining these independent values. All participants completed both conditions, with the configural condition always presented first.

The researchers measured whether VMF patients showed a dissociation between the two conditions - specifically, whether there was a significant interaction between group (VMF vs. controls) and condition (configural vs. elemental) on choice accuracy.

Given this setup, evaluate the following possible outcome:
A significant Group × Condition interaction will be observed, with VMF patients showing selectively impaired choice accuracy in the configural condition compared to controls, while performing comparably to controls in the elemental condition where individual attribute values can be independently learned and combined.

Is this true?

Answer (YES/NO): NO